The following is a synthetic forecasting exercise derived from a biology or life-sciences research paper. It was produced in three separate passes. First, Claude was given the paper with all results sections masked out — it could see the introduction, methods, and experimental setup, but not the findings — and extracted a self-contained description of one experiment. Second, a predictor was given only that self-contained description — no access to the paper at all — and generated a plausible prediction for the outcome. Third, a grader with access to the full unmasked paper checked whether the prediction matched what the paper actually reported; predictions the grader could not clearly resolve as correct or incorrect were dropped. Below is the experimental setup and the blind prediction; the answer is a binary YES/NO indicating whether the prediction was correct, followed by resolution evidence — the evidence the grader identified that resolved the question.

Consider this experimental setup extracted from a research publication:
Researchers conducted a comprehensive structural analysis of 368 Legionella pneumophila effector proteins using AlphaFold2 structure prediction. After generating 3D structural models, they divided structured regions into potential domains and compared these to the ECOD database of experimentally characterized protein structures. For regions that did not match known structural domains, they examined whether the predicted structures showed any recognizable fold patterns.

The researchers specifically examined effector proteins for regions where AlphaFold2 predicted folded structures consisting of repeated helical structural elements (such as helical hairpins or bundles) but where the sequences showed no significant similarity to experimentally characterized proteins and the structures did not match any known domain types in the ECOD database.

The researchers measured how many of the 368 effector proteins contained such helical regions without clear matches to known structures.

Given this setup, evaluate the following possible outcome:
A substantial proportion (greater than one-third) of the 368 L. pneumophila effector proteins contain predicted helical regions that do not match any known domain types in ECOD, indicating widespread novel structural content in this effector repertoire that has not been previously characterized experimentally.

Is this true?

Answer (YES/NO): YES